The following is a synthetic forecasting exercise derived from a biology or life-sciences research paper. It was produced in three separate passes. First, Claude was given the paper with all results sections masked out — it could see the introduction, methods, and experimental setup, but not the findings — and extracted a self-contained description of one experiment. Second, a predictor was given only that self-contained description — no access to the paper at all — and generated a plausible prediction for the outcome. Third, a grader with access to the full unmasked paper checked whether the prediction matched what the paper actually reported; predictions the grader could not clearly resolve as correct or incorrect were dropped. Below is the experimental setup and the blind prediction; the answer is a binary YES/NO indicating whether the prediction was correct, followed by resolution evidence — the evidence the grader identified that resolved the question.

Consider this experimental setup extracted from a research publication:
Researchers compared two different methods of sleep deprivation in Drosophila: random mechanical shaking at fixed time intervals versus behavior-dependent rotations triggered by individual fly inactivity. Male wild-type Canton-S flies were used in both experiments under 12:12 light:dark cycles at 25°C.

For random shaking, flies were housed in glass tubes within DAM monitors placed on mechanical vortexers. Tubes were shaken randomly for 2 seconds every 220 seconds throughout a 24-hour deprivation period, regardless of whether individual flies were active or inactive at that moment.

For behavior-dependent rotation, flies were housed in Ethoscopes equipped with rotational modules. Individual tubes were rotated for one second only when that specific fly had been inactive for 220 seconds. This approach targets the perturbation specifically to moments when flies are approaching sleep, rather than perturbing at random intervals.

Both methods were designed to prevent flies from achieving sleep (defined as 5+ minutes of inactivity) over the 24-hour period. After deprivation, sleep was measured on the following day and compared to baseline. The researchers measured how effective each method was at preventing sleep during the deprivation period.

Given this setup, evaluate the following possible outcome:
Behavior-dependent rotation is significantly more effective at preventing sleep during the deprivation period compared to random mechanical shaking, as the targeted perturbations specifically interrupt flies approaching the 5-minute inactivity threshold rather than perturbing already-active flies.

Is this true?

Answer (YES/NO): YES